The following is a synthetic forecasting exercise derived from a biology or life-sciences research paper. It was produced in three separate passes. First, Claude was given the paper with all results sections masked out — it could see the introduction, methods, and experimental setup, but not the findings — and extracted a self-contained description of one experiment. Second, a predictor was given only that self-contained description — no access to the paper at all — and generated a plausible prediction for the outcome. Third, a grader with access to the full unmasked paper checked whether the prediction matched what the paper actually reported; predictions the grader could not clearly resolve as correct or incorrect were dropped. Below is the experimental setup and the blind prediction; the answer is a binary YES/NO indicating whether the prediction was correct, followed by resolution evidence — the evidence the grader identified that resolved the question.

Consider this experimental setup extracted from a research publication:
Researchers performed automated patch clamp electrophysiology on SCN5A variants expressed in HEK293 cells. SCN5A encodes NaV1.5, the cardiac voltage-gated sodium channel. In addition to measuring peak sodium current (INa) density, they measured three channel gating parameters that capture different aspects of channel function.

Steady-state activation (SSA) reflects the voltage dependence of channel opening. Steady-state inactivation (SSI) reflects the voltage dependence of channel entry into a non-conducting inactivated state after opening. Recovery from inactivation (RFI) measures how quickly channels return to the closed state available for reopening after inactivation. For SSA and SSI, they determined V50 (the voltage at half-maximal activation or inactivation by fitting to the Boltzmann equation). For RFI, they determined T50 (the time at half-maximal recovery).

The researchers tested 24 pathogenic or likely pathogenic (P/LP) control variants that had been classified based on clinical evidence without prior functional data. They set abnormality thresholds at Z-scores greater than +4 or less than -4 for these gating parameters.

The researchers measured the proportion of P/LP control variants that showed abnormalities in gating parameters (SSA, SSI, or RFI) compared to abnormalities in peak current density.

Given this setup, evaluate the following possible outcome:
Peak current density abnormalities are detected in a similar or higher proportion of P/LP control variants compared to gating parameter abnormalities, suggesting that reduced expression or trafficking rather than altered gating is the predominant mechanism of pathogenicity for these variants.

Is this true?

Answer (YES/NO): YES